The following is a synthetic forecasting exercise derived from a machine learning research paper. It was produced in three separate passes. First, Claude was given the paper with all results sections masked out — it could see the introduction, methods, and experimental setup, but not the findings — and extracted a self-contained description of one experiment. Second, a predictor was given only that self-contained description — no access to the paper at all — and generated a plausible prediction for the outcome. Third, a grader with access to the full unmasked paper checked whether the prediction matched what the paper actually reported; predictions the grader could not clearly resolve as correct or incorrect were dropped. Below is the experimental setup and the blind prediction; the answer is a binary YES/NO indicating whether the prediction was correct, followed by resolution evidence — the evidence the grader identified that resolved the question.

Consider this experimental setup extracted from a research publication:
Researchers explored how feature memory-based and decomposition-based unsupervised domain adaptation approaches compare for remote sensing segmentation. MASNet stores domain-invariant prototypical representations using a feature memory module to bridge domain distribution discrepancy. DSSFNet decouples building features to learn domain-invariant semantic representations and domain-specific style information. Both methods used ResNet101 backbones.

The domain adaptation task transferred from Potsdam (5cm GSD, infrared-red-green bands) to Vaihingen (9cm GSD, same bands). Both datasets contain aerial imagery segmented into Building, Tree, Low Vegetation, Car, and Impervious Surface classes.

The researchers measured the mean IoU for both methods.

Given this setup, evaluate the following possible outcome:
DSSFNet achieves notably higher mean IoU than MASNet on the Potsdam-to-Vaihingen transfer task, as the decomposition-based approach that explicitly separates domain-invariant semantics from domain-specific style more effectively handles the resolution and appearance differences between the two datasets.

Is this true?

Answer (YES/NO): NO